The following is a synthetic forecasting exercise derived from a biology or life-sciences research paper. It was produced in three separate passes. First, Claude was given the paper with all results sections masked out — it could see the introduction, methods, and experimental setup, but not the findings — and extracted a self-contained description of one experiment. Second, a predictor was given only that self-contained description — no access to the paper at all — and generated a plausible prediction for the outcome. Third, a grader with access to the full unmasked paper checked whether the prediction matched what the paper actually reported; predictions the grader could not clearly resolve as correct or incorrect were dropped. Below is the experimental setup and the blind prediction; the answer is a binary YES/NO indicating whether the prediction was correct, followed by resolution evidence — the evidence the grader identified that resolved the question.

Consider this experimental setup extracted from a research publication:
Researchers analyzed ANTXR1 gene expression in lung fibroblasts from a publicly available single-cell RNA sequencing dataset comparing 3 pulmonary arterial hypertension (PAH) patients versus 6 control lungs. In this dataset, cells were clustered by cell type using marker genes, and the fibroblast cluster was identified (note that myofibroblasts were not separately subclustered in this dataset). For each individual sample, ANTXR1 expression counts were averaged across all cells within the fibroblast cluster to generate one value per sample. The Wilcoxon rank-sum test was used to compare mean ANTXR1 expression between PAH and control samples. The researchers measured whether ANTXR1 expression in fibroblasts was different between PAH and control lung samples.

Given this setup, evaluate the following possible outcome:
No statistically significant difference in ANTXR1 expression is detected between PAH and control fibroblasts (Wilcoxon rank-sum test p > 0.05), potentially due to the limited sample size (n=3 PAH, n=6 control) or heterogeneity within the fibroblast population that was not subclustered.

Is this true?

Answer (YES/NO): NO